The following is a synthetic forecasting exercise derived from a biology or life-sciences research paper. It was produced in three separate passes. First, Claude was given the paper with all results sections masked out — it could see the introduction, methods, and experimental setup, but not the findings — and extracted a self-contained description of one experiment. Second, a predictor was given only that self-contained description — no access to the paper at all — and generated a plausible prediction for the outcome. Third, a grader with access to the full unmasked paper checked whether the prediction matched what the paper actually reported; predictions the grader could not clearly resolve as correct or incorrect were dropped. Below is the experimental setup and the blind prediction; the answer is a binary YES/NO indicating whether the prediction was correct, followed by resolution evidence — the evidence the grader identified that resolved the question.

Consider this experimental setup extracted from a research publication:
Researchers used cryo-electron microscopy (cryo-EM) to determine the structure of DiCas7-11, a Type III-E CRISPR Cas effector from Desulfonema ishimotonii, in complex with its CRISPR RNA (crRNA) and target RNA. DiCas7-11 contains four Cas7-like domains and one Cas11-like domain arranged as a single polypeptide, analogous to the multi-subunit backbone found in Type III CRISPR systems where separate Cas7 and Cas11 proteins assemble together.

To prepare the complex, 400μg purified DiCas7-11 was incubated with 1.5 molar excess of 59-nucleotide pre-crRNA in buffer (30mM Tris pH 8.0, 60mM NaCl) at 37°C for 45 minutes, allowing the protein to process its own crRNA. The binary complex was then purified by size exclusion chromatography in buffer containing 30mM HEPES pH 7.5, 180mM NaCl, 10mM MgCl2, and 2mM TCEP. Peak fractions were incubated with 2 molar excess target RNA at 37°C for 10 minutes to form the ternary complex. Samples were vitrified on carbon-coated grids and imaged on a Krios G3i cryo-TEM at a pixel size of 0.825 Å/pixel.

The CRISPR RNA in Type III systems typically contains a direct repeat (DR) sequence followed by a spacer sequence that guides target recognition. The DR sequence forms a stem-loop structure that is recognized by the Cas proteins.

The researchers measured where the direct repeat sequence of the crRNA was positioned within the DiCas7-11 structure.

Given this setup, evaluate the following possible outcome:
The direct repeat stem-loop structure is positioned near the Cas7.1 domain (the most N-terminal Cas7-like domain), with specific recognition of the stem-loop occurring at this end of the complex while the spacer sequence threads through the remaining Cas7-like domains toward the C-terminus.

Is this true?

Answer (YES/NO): YES